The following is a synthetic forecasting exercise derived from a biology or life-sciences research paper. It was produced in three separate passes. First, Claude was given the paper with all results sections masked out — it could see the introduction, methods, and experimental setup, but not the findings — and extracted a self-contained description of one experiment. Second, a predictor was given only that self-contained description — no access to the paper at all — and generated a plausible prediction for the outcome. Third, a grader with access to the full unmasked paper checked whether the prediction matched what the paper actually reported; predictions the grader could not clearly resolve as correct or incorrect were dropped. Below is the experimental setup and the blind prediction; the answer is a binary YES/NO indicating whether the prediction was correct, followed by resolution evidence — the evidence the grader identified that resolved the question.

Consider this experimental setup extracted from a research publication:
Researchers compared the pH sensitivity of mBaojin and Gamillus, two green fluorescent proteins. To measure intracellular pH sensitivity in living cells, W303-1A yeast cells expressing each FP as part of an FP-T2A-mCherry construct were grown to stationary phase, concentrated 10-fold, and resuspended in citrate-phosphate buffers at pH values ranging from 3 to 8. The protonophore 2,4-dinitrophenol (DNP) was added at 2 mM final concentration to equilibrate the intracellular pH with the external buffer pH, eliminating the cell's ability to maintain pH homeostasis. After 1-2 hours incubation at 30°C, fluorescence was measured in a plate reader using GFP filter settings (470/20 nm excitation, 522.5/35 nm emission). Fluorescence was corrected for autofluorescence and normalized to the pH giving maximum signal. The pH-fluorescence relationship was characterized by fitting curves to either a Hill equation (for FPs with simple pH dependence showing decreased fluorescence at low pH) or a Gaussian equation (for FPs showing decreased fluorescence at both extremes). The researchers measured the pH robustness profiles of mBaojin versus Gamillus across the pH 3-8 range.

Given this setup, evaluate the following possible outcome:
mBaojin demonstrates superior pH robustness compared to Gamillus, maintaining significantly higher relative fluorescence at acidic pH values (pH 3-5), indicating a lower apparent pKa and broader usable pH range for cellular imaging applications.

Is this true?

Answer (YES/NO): NO